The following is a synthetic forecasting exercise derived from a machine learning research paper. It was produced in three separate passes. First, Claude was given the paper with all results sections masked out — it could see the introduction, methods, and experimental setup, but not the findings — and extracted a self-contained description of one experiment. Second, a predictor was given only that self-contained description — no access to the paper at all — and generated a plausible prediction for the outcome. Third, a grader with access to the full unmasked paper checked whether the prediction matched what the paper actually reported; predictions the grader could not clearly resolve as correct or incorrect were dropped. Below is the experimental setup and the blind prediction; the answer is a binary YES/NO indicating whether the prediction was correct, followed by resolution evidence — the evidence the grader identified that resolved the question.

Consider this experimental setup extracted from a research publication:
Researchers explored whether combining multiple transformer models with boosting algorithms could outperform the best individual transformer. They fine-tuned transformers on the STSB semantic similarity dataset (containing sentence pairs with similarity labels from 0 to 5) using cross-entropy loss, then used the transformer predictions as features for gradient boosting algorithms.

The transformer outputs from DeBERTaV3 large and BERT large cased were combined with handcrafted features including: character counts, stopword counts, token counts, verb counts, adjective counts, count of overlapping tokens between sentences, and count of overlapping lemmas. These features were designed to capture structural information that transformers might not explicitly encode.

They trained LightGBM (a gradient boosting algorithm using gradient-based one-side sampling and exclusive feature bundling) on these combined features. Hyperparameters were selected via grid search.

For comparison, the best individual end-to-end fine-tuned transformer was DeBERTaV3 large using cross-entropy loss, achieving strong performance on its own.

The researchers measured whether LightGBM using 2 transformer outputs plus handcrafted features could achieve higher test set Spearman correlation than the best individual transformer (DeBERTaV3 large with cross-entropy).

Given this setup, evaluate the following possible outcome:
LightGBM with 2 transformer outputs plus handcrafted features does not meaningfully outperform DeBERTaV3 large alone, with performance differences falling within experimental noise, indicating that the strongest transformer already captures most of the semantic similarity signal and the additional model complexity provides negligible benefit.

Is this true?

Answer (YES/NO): NO